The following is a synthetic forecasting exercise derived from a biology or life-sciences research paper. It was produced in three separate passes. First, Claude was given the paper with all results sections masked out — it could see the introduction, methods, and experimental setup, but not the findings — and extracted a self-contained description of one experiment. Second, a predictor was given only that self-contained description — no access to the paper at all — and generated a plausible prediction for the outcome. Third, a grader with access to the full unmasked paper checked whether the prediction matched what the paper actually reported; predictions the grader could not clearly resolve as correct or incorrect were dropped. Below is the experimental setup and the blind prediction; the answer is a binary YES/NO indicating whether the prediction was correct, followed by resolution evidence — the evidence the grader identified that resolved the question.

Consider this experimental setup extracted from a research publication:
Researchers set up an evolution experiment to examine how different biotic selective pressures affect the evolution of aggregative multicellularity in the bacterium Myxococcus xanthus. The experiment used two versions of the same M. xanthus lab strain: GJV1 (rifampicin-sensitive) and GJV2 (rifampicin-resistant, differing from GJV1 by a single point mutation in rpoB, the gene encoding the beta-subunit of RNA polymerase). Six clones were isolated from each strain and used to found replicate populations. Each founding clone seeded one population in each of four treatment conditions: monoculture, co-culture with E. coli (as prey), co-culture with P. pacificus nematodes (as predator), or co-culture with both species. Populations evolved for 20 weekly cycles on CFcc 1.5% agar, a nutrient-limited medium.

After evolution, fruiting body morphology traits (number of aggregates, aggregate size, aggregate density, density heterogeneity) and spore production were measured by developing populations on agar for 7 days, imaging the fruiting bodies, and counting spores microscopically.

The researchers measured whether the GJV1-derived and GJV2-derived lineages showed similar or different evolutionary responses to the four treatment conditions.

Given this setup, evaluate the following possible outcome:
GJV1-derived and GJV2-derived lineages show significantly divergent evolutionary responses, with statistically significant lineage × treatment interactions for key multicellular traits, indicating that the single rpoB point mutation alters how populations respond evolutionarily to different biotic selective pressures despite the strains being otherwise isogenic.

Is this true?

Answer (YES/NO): NO